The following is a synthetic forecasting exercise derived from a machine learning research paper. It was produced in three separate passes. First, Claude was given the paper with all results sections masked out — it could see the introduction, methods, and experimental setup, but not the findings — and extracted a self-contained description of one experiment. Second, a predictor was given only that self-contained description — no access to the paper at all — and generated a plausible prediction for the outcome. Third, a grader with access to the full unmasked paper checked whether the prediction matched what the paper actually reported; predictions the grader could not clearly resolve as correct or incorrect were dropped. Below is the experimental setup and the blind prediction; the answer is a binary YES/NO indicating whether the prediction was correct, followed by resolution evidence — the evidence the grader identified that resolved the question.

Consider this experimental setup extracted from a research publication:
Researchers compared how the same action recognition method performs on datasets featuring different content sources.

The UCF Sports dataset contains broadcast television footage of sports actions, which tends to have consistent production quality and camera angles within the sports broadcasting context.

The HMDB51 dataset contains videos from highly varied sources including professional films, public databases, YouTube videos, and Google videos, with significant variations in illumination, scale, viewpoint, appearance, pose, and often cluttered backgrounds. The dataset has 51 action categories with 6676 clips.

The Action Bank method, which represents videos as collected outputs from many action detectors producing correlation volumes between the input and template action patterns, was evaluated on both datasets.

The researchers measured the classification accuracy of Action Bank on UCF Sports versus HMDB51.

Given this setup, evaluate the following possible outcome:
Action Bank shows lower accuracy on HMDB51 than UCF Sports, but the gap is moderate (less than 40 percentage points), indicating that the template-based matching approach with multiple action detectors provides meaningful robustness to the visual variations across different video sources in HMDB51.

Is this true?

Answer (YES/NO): NO